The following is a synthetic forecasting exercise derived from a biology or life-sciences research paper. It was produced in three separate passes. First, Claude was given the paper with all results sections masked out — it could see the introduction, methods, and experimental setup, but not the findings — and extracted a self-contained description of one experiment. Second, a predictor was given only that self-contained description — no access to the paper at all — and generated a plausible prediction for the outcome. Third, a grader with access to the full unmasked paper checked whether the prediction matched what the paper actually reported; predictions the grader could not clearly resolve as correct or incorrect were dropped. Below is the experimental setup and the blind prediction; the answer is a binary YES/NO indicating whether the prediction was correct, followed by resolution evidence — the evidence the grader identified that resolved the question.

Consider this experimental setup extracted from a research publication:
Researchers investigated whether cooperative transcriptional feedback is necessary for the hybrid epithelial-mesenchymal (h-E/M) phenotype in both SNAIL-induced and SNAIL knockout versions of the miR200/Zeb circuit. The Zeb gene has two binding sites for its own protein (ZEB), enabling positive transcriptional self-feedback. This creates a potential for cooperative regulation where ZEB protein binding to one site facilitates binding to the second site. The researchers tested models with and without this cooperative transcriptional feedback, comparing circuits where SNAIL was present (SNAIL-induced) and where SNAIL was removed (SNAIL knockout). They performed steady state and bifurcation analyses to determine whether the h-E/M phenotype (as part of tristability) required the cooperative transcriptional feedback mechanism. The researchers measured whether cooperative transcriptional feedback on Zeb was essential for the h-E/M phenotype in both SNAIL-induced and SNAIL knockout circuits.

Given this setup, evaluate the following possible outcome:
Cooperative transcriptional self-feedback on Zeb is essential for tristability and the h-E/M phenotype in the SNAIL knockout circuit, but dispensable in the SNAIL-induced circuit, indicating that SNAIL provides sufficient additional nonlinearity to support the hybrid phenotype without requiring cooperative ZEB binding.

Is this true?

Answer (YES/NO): NO